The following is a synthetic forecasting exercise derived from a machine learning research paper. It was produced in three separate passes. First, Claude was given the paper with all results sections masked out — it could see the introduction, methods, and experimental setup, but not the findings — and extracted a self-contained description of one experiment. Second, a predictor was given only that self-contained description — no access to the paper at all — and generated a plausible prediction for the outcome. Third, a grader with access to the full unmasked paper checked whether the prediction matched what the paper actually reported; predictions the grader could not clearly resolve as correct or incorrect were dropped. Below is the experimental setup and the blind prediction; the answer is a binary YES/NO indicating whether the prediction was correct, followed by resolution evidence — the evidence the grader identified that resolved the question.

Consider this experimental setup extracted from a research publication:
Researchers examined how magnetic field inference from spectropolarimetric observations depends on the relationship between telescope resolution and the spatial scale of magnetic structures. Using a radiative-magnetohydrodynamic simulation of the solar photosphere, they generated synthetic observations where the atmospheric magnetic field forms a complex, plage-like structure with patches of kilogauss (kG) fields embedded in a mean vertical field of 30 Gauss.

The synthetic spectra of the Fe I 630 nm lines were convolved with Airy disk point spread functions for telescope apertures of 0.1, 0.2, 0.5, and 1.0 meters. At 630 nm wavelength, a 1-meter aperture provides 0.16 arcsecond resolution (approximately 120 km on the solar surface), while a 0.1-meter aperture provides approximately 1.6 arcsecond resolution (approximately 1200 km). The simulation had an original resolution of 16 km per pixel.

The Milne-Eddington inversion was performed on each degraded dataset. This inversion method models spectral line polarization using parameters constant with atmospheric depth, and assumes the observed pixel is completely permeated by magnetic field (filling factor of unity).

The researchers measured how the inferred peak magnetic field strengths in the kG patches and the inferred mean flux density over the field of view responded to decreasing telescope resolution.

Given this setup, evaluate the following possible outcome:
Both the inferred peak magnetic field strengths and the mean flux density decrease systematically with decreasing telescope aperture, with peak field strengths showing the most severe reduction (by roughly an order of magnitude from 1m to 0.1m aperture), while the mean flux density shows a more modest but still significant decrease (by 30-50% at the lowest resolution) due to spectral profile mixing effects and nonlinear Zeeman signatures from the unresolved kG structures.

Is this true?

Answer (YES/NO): NO